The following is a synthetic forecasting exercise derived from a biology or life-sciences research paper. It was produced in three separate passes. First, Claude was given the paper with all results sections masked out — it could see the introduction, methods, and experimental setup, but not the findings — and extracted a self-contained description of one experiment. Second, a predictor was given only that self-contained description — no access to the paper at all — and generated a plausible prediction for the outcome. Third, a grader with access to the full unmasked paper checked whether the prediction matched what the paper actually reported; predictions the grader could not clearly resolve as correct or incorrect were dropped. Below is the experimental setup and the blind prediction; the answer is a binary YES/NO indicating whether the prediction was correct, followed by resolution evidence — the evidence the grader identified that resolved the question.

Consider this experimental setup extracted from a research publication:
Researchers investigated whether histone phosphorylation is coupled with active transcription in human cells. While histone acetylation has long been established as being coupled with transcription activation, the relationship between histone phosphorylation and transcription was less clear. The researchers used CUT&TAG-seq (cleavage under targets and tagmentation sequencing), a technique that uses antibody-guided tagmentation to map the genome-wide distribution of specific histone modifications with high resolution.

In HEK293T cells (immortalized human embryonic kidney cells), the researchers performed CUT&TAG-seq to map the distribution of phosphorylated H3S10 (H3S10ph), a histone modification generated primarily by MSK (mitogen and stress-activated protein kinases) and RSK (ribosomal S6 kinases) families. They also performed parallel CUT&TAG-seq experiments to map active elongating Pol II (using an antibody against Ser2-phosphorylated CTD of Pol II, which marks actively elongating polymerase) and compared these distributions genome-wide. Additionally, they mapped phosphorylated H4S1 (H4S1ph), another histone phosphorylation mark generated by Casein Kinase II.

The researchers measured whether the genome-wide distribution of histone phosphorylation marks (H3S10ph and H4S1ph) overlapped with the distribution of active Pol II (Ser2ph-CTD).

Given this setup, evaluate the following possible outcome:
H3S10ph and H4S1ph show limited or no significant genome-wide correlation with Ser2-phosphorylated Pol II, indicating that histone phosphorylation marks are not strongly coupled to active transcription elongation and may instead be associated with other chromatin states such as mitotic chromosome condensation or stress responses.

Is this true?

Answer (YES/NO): NO